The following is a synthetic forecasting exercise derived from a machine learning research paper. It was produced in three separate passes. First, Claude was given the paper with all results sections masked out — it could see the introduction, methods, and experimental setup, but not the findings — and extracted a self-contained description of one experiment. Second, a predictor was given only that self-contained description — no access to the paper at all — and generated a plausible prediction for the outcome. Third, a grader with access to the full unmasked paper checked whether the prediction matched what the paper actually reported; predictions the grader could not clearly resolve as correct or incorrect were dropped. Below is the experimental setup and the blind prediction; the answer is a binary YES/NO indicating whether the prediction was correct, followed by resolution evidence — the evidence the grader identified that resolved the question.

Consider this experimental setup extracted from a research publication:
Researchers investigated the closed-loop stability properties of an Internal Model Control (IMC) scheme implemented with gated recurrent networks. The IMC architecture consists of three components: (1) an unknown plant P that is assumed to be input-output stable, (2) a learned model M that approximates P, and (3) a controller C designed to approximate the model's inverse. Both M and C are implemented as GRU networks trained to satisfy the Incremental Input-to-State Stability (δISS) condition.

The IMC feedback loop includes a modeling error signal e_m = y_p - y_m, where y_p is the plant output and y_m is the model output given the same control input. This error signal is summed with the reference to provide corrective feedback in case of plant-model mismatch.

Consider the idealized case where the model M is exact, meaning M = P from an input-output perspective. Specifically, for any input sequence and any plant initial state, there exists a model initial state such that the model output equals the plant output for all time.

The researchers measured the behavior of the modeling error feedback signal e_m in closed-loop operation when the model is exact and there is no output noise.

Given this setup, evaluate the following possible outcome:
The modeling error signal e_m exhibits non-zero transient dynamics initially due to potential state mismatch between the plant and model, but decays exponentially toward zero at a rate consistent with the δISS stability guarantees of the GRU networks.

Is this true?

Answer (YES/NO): NO